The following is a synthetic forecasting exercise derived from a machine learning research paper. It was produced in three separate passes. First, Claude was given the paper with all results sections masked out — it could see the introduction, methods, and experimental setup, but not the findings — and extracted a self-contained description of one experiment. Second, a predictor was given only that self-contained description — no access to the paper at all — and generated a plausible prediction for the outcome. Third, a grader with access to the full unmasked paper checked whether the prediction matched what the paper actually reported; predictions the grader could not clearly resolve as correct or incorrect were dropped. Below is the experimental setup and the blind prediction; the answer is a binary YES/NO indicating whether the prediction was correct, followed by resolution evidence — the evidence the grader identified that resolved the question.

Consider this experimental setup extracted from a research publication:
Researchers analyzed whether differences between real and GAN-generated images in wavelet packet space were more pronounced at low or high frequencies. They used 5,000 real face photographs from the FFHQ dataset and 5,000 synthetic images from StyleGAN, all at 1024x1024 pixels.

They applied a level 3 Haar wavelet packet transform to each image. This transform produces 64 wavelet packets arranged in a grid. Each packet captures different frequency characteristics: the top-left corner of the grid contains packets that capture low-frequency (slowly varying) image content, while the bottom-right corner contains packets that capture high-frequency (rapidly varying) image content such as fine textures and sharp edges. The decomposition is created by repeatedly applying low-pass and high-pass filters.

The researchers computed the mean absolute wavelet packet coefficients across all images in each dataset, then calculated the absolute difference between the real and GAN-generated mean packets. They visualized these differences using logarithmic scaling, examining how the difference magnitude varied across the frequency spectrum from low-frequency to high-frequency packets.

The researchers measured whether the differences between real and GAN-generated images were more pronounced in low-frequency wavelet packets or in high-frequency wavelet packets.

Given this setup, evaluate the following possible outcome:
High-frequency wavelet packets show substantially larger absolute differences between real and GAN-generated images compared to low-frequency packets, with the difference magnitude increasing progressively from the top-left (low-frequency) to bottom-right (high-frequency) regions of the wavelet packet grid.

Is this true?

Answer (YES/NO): YES